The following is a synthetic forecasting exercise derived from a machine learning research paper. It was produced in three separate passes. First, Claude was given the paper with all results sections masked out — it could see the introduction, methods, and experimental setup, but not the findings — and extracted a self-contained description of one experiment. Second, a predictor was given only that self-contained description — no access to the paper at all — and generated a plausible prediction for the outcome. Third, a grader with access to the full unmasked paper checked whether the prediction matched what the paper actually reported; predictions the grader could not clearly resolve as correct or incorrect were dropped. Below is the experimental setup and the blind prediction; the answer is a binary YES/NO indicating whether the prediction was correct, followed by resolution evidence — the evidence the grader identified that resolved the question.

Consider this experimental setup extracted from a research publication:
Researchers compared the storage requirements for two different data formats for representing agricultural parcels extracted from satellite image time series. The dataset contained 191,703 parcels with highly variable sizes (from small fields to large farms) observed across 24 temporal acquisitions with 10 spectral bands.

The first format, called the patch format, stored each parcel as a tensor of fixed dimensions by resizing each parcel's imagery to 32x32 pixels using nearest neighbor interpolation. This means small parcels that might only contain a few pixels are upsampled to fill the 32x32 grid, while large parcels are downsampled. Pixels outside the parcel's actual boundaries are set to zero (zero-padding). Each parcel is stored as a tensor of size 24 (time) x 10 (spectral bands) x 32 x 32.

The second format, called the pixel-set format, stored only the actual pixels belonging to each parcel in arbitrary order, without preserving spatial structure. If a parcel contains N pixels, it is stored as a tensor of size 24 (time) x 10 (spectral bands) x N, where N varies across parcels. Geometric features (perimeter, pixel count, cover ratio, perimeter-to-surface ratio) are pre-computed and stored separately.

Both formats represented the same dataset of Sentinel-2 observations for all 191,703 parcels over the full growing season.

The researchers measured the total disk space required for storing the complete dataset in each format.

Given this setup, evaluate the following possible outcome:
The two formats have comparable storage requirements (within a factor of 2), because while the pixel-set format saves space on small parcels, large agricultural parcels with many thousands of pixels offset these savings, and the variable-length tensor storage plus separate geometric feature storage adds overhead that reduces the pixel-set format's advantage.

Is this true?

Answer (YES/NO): NO